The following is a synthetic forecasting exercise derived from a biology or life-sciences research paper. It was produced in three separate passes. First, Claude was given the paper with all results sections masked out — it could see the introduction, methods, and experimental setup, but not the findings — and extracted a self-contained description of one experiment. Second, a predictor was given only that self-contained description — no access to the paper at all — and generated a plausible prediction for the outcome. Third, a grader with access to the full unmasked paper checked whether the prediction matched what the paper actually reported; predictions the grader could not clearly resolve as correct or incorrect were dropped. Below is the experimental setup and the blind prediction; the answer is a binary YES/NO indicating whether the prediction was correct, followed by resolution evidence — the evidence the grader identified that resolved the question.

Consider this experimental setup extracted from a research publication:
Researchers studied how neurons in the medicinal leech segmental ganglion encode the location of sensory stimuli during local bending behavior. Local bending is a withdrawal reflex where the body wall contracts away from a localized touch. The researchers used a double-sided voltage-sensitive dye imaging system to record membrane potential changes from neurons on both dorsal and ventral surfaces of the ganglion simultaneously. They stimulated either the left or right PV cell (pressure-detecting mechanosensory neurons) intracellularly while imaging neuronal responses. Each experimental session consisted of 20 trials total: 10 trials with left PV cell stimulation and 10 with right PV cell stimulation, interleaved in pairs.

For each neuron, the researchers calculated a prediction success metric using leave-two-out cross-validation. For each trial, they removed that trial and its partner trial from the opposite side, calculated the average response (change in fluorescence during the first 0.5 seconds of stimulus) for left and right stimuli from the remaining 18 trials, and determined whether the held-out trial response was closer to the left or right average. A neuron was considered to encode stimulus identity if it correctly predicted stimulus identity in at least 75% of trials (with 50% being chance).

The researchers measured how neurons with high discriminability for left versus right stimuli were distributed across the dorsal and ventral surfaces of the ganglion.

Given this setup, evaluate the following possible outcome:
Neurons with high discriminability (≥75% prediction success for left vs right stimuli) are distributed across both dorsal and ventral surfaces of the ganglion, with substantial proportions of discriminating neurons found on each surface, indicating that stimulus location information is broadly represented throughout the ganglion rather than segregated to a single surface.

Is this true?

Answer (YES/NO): YES